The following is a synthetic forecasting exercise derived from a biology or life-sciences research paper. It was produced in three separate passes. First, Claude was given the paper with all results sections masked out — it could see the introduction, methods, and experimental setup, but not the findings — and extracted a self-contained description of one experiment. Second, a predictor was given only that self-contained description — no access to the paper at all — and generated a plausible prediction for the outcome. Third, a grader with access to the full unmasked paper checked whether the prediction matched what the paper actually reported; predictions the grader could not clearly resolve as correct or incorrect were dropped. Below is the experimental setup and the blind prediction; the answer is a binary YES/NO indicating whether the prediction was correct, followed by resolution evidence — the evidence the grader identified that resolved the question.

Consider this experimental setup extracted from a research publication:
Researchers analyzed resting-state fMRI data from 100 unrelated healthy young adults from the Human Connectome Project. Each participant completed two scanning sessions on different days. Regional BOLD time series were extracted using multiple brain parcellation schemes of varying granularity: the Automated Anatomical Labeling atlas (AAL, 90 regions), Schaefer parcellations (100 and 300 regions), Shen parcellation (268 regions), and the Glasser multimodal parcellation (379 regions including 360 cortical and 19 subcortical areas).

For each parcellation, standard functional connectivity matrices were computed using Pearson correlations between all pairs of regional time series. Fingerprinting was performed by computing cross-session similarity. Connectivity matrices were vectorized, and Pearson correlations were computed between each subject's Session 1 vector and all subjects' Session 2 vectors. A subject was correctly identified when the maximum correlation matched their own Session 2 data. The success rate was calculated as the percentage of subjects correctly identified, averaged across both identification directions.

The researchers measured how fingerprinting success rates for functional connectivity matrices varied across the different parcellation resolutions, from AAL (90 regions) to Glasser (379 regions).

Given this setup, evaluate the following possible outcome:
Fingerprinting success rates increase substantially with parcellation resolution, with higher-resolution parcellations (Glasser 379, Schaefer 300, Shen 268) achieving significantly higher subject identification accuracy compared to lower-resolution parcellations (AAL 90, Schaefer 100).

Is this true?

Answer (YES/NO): YES